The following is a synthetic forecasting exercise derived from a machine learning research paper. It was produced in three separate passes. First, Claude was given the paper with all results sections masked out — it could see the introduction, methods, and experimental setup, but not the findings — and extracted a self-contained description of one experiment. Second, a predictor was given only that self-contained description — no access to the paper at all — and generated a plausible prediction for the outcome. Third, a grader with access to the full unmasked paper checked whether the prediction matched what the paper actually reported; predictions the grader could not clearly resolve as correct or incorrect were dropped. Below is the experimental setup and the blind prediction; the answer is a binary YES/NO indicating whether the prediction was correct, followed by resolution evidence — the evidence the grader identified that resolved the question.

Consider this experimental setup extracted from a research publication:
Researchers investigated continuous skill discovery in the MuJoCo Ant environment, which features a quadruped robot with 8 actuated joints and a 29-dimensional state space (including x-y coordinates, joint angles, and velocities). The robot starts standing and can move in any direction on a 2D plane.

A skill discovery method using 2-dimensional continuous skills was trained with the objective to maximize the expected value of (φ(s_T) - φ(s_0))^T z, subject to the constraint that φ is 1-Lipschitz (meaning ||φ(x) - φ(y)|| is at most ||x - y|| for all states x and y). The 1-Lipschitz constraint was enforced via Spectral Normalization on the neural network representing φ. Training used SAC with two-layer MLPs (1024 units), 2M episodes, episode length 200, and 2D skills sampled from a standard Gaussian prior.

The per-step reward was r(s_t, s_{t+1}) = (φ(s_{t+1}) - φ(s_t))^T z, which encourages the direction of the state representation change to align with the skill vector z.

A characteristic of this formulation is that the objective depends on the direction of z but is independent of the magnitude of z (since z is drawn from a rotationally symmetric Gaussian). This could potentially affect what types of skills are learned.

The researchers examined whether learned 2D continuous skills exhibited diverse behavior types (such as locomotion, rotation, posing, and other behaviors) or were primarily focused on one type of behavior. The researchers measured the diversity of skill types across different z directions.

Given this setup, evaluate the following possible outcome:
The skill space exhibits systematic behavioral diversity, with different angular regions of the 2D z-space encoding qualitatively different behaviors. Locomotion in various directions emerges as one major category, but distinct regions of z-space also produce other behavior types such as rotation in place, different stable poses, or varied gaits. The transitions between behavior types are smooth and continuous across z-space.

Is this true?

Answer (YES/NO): NO